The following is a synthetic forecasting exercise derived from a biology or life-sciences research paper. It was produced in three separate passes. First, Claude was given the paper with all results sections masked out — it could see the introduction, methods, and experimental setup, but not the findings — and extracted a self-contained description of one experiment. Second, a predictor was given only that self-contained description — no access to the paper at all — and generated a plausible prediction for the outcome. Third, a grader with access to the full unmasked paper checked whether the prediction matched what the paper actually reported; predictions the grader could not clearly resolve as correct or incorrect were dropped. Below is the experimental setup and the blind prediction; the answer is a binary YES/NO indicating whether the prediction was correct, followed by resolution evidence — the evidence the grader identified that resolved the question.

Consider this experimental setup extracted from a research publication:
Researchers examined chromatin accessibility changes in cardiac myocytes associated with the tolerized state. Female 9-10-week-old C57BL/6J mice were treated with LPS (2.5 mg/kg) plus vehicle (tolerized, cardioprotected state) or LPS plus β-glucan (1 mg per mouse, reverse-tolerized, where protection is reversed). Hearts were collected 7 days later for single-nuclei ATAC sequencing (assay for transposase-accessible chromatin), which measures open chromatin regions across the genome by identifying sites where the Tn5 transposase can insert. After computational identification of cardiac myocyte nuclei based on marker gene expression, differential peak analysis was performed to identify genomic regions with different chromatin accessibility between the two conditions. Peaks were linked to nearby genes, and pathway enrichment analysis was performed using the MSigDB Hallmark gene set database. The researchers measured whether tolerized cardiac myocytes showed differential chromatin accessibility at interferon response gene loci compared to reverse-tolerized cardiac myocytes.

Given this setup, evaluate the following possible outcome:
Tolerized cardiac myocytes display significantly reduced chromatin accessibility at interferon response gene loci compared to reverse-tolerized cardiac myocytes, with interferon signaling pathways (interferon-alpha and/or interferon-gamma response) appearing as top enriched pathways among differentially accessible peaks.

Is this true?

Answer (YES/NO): NO